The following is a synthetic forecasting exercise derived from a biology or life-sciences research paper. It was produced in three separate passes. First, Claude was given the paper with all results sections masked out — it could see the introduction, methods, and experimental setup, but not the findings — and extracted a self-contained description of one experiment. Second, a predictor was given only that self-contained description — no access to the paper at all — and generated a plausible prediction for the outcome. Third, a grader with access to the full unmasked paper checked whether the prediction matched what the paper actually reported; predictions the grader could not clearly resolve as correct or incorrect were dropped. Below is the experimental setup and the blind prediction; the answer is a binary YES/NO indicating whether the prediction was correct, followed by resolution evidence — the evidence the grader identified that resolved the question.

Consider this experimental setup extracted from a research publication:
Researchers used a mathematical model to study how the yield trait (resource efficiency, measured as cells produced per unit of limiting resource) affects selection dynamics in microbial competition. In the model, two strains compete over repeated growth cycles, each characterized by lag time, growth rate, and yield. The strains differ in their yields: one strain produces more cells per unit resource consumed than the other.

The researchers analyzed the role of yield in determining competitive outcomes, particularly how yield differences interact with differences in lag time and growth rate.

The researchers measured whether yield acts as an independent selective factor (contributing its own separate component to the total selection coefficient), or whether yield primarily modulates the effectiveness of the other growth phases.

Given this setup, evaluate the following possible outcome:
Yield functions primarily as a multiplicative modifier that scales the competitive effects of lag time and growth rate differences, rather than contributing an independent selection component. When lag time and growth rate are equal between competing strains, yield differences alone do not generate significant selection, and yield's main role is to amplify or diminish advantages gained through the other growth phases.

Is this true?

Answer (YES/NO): YES